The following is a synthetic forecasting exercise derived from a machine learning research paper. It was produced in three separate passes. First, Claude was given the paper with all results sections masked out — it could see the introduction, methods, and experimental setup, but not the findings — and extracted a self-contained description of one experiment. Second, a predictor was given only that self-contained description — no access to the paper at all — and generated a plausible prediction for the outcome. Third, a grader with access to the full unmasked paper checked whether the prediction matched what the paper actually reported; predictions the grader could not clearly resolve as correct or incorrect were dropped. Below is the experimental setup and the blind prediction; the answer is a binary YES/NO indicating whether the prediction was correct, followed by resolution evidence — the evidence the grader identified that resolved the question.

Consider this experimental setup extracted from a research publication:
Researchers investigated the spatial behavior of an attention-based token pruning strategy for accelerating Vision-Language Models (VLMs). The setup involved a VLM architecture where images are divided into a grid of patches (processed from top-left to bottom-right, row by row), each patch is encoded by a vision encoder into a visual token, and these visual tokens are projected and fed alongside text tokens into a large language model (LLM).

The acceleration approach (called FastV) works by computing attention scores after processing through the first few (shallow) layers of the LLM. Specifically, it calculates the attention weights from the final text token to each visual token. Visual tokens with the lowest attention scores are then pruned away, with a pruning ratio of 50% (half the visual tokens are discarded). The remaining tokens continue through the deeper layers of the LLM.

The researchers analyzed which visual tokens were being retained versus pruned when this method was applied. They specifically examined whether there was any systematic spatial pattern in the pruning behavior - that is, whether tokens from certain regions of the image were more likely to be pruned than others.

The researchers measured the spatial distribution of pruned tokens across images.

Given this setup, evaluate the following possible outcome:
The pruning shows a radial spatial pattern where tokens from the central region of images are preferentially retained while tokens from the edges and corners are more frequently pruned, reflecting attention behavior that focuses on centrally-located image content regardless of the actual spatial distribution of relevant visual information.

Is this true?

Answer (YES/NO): NO